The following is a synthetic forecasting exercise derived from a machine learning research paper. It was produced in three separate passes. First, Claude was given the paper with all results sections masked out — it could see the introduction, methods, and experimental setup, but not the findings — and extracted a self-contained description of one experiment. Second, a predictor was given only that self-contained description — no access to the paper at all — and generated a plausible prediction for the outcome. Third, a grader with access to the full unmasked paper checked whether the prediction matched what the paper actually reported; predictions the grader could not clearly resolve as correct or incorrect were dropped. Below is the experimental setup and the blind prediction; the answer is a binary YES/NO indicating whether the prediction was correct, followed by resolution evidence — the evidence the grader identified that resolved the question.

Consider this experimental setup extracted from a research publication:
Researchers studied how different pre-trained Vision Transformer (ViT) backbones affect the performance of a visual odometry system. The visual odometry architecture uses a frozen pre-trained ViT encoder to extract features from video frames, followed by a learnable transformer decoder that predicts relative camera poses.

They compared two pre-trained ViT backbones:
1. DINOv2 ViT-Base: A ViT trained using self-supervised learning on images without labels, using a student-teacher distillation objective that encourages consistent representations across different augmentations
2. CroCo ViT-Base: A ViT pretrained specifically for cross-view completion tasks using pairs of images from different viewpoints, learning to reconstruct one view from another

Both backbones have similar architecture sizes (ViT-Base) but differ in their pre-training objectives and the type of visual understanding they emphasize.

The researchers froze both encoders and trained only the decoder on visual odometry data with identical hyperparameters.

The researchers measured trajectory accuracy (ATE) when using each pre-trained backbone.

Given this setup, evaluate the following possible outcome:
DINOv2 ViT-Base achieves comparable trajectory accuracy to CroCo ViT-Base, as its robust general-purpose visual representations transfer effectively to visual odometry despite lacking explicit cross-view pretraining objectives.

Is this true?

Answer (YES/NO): YES